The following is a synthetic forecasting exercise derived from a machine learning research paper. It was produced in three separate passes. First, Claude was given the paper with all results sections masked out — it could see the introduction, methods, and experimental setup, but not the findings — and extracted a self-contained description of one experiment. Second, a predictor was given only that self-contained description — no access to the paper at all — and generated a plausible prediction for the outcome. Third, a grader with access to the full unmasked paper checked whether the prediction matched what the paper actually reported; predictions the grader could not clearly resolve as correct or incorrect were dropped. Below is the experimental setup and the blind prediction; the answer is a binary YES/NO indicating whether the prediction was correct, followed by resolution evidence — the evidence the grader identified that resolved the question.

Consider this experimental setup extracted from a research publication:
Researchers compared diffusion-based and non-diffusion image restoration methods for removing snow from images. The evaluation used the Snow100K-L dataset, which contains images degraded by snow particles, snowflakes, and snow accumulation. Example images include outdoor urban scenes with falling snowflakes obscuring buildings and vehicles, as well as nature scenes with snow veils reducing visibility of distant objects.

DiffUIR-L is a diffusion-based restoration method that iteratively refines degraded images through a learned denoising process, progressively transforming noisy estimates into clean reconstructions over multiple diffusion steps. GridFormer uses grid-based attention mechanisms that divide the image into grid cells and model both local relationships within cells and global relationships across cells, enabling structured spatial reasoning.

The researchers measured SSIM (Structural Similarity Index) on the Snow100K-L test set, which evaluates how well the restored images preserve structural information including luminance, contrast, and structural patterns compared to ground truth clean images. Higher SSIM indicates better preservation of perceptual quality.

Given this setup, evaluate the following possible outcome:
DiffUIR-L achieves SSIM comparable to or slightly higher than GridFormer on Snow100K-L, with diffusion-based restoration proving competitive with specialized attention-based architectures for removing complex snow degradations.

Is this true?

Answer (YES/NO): NO